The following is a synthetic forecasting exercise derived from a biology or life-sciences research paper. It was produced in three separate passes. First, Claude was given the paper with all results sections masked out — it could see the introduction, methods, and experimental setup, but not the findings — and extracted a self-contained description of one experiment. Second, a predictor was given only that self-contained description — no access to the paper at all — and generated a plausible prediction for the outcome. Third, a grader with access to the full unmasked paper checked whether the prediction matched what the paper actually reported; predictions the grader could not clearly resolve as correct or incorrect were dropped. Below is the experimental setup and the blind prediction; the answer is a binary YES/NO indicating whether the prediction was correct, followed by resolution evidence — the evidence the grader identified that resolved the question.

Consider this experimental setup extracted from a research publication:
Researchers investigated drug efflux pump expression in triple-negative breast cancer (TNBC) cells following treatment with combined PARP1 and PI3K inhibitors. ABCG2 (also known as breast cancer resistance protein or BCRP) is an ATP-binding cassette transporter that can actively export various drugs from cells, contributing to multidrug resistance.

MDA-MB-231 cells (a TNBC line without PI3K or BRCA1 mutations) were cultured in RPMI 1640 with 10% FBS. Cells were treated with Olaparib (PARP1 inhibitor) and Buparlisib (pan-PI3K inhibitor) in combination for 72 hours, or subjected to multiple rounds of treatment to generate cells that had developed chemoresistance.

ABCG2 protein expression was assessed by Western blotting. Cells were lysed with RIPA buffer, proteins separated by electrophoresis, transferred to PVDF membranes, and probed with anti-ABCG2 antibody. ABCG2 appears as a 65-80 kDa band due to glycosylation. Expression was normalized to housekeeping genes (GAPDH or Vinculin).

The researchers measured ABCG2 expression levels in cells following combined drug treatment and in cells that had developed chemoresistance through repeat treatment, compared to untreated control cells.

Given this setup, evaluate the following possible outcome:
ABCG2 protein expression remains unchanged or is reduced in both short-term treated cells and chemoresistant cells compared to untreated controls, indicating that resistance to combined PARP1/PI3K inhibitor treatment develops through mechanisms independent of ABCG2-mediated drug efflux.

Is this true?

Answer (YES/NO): NO